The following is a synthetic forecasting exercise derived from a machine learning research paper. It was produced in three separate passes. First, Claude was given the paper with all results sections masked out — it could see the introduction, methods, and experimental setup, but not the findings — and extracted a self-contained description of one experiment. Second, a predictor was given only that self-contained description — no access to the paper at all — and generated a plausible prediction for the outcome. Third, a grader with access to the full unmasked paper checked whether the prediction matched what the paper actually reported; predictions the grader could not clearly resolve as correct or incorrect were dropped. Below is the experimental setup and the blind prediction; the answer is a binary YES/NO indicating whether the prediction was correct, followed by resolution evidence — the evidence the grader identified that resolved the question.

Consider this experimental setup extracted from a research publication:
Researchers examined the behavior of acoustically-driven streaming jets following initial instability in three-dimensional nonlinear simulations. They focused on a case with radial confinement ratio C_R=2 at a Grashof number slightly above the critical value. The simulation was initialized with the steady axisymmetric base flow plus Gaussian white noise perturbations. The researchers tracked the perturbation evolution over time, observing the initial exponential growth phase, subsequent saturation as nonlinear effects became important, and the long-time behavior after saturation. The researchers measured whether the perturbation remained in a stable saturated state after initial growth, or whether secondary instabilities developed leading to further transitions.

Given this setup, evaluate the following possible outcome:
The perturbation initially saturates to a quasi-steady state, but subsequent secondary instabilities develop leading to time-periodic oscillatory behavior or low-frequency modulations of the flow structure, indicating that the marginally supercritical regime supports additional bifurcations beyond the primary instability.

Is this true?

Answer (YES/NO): NO